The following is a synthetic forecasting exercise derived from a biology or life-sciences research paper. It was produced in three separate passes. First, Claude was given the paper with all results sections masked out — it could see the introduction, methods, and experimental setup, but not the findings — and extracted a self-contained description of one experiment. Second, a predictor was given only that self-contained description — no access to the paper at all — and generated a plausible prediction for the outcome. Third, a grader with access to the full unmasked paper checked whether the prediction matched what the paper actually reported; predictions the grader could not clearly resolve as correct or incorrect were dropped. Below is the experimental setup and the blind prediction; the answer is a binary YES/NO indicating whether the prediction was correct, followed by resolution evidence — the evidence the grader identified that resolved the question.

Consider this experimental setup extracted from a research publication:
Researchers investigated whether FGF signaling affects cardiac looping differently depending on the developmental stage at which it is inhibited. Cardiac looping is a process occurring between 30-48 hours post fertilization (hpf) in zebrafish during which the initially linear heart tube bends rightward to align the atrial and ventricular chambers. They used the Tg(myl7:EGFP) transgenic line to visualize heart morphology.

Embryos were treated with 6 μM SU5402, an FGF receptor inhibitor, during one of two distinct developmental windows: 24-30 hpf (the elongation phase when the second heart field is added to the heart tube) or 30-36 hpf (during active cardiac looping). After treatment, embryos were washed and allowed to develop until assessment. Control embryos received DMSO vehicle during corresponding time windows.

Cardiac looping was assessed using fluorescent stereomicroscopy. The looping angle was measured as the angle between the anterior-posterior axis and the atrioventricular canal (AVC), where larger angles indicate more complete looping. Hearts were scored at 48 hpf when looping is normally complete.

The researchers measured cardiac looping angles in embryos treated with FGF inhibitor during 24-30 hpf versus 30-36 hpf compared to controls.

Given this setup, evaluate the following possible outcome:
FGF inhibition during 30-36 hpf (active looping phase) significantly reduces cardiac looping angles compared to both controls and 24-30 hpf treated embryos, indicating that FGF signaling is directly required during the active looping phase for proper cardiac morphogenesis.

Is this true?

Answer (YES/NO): NO